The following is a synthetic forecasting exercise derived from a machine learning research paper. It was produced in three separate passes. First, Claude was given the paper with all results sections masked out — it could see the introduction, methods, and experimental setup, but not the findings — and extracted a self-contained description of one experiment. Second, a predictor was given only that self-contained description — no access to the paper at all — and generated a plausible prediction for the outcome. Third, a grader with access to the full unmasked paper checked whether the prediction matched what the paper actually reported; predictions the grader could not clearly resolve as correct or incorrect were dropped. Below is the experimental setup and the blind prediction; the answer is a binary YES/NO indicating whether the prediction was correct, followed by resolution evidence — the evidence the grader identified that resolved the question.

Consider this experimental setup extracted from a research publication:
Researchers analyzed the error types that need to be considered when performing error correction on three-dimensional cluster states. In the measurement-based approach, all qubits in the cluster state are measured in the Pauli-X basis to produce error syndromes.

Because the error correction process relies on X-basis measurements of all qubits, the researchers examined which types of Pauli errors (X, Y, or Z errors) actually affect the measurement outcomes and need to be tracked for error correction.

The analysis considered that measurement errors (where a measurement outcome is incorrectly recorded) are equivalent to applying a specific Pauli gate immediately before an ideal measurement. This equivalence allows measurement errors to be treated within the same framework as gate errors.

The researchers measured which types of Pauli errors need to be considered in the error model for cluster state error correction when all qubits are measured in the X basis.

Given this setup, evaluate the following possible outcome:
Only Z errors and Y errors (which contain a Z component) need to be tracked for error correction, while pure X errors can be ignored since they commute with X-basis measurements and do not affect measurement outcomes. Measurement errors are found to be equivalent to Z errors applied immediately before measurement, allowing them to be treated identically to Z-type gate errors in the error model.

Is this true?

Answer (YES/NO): NO